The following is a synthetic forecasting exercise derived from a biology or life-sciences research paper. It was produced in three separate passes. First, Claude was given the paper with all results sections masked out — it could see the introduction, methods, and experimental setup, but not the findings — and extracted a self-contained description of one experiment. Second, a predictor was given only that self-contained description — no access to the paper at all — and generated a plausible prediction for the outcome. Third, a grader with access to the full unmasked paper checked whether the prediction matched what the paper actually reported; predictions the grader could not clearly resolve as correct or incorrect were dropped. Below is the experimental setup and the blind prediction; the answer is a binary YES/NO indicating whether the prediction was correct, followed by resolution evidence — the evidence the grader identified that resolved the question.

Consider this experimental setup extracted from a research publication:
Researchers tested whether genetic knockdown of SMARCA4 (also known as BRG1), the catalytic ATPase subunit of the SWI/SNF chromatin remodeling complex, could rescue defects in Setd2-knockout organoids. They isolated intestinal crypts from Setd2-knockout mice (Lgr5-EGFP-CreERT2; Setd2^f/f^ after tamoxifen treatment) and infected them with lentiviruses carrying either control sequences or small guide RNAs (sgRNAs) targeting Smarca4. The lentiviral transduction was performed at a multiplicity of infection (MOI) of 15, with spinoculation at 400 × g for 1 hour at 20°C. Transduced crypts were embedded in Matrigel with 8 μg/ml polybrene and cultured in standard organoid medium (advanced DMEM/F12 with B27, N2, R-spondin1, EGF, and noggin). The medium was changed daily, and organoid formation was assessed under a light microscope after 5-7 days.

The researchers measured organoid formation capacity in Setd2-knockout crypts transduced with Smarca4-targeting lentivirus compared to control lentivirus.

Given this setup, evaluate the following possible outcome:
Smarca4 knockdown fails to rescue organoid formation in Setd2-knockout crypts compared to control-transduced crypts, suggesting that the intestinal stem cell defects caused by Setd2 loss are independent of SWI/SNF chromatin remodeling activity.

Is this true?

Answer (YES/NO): NO